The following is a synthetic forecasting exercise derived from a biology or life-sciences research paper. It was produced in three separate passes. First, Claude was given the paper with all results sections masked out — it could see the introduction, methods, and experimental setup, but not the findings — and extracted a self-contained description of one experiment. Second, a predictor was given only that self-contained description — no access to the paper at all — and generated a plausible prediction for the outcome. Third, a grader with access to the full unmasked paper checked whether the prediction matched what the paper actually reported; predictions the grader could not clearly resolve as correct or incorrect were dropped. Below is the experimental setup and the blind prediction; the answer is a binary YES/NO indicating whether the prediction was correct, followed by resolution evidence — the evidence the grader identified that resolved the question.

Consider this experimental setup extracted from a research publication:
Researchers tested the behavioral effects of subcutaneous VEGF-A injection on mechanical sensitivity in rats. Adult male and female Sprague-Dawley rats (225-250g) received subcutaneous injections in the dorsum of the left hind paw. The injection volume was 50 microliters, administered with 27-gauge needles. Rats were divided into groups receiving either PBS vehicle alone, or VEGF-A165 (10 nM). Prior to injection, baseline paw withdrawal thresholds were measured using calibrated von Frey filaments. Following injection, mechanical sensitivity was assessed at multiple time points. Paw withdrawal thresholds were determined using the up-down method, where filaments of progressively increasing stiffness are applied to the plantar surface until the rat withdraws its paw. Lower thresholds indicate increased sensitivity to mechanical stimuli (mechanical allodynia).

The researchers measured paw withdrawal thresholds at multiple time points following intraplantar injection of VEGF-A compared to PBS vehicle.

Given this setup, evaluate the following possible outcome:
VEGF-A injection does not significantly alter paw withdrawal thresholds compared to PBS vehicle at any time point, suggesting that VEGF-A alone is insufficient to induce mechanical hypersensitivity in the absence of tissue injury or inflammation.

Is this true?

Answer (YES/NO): NO